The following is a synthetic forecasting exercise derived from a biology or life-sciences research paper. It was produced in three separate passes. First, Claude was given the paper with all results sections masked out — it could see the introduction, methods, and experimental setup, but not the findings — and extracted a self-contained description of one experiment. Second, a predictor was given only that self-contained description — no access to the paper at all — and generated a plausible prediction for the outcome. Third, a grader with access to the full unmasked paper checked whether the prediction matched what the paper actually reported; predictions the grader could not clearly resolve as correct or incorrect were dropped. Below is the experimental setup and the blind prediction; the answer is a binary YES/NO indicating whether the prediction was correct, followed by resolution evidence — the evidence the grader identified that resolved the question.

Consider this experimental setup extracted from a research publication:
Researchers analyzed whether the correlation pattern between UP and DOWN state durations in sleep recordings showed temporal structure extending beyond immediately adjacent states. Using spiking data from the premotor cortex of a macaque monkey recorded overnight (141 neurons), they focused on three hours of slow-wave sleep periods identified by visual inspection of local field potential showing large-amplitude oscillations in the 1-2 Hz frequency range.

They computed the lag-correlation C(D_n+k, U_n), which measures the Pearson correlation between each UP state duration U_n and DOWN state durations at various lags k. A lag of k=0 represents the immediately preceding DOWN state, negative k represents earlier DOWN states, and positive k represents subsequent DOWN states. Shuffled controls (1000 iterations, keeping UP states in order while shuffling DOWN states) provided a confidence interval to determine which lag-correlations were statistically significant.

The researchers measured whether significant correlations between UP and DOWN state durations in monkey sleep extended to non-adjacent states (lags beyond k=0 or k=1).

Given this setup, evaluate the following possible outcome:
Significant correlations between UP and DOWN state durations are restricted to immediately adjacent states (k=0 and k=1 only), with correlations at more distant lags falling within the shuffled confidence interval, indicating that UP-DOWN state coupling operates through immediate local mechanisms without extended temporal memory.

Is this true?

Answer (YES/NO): NO